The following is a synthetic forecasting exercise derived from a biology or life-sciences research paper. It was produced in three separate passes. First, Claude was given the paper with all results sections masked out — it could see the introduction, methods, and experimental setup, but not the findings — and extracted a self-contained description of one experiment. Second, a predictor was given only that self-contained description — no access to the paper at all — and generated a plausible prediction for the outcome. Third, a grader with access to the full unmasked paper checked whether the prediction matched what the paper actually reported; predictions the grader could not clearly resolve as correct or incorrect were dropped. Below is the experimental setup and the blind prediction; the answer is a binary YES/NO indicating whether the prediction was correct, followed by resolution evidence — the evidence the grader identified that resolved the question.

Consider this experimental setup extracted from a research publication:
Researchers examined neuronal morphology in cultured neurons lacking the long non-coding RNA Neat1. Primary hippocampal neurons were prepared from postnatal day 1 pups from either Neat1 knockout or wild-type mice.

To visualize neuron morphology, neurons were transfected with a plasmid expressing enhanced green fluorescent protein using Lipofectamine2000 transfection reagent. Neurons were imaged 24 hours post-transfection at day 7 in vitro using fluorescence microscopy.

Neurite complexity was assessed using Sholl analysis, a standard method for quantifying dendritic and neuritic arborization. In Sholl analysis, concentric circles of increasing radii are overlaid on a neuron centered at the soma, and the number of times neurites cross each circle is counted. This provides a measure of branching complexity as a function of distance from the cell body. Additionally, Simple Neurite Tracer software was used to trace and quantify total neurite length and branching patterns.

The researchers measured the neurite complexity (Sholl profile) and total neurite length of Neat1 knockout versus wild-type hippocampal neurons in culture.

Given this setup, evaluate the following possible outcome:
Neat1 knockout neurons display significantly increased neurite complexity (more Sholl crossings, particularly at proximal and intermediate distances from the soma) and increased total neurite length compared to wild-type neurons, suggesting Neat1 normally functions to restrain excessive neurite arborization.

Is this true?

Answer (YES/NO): NO